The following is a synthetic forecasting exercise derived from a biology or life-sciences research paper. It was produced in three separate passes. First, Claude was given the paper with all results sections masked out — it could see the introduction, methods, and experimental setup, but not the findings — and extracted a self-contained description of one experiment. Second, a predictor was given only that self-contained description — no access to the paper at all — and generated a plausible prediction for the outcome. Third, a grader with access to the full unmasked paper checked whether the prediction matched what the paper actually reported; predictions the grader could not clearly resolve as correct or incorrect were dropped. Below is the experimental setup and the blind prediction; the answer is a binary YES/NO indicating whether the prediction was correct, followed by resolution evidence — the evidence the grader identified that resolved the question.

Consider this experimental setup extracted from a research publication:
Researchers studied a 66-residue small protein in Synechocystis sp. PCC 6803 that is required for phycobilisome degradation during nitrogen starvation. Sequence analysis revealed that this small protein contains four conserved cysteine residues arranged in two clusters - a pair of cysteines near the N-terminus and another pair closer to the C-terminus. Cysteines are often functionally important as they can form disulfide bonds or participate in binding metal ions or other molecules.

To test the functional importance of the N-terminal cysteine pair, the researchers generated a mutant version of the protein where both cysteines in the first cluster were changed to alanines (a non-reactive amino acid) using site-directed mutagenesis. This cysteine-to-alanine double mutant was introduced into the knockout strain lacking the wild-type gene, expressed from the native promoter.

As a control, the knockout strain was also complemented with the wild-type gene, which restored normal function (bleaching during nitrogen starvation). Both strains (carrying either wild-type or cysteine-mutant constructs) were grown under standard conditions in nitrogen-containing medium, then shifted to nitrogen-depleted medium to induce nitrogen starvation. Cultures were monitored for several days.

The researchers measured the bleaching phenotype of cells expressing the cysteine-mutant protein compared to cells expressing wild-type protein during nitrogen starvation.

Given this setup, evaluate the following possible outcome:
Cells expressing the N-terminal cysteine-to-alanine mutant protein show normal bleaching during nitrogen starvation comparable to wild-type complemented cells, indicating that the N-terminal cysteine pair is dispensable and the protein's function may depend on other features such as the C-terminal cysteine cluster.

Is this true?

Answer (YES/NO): NO